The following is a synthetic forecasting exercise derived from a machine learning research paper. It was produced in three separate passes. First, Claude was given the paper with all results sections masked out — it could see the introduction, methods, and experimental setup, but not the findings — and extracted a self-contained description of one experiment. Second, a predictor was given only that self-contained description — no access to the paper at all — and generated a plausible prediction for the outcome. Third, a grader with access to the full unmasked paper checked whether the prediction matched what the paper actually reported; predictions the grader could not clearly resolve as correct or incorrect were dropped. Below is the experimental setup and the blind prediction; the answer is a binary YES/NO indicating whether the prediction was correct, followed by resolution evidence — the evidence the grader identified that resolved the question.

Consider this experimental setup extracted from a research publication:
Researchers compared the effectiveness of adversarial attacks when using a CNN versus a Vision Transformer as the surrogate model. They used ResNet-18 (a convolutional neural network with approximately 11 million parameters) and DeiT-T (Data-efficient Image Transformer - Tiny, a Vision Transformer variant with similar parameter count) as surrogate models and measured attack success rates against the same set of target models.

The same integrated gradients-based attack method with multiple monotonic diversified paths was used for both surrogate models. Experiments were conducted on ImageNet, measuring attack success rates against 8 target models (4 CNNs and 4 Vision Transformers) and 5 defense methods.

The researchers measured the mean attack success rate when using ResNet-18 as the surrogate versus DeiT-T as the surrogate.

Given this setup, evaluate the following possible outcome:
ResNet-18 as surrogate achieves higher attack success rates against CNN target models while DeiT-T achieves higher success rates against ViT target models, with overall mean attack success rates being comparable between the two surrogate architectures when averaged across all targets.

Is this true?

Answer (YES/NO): NO